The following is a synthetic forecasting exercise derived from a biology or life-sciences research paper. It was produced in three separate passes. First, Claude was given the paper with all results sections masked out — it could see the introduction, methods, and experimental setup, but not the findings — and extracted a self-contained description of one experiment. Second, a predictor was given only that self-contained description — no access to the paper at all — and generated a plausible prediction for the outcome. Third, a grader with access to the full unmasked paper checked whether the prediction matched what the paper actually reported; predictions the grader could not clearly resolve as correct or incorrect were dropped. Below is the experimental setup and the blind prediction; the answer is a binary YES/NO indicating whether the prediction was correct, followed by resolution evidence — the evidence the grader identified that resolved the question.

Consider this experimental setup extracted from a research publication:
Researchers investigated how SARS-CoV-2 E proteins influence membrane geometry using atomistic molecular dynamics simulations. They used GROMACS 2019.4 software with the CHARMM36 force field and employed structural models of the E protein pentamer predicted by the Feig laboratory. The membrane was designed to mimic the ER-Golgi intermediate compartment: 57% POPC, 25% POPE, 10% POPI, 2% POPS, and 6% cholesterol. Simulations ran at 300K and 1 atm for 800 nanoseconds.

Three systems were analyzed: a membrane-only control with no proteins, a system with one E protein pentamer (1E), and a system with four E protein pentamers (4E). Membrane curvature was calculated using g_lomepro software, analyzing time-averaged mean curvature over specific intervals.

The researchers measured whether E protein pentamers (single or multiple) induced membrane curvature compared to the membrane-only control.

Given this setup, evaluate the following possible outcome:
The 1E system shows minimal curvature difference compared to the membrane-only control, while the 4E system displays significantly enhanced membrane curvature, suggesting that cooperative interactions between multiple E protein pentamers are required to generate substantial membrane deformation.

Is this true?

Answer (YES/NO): NO